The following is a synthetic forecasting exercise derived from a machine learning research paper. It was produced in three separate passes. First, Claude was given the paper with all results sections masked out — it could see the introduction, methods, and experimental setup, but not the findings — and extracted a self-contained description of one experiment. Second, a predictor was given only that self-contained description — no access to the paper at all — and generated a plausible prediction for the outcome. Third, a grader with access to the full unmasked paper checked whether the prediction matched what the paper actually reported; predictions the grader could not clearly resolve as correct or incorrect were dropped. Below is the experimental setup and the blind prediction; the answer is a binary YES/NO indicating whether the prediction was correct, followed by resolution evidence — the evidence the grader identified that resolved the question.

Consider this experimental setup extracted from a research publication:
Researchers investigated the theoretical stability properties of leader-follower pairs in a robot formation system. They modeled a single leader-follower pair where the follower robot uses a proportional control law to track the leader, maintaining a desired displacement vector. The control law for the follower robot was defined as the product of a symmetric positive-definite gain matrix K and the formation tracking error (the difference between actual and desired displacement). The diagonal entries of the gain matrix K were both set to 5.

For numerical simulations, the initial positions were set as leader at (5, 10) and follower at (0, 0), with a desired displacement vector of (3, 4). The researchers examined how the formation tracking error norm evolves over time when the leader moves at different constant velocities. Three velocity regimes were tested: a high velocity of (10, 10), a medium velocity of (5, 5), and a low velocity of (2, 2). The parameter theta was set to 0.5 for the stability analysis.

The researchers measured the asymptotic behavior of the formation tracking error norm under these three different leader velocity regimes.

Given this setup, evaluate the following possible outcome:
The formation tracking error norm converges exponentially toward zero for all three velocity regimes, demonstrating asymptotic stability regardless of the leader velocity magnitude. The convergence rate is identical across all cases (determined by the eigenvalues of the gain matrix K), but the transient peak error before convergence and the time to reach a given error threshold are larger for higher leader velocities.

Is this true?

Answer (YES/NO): NO